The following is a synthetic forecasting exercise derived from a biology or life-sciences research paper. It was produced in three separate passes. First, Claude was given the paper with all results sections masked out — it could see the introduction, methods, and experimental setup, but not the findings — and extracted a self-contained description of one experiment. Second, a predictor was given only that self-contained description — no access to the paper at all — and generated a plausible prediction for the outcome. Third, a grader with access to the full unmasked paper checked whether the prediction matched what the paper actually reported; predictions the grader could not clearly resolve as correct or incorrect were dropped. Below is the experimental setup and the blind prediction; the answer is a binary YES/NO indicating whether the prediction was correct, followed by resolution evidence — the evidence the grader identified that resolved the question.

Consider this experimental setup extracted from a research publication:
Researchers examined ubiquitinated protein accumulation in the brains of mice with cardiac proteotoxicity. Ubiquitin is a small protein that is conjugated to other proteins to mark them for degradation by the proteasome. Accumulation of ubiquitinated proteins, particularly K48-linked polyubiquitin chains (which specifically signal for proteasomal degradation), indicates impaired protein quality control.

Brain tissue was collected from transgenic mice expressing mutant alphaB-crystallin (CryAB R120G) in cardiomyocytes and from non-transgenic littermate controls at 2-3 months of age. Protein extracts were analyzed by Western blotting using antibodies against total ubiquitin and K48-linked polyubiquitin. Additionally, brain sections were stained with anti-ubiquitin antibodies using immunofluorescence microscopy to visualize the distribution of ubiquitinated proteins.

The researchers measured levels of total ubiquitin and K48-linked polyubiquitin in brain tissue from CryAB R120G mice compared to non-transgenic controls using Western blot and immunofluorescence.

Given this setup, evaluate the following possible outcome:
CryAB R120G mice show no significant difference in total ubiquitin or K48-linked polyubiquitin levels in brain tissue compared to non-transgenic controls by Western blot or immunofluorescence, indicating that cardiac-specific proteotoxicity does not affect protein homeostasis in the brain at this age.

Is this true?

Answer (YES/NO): NO